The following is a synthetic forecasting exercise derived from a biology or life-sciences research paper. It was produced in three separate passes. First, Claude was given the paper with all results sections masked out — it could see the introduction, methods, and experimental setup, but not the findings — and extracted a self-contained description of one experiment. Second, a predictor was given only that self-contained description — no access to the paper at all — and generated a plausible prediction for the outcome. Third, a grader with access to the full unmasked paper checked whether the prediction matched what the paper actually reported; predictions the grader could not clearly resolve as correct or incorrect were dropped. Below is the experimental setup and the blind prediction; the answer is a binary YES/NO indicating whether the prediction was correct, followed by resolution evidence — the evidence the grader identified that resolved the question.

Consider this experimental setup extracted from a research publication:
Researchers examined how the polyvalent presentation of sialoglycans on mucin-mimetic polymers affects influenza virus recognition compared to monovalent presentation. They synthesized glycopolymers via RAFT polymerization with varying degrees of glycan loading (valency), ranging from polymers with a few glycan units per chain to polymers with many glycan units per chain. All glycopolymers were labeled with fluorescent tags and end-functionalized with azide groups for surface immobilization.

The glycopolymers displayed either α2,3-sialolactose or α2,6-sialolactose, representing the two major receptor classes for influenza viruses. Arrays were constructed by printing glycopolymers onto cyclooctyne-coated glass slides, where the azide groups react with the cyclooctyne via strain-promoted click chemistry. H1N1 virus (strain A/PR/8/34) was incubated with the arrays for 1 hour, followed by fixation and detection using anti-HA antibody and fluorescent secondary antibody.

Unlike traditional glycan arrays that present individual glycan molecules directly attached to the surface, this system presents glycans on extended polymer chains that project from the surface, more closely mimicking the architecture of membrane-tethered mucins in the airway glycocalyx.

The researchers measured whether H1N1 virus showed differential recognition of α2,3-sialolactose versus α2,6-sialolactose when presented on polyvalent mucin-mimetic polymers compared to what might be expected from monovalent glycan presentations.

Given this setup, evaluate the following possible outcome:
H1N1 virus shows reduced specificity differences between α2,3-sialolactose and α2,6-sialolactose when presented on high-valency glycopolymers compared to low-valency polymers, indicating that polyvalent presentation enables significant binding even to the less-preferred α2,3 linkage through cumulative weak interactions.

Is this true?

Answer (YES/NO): NO